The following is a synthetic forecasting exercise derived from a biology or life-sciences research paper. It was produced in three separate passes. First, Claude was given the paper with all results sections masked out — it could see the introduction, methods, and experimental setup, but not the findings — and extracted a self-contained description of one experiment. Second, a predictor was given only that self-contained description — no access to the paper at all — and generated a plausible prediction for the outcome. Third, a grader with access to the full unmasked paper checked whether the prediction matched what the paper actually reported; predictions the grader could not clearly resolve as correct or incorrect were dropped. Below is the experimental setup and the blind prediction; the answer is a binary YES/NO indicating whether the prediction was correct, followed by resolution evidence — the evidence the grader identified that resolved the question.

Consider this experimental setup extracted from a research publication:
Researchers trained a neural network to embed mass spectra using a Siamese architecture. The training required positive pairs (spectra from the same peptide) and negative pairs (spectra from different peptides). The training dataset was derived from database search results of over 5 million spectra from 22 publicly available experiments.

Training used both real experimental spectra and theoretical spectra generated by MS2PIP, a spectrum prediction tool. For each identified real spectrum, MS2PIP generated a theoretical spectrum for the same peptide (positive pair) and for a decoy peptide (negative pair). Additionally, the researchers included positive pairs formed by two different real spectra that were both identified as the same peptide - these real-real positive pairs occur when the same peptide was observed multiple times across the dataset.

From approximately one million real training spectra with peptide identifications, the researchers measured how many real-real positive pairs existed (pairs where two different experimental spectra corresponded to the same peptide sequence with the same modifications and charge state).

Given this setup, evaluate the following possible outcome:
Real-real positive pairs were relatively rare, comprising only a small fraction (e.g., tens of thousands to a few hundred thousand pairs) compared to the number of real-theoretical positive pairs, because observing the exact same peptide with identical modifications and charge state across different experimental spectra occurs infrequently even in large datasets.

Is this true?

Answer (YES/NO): YES